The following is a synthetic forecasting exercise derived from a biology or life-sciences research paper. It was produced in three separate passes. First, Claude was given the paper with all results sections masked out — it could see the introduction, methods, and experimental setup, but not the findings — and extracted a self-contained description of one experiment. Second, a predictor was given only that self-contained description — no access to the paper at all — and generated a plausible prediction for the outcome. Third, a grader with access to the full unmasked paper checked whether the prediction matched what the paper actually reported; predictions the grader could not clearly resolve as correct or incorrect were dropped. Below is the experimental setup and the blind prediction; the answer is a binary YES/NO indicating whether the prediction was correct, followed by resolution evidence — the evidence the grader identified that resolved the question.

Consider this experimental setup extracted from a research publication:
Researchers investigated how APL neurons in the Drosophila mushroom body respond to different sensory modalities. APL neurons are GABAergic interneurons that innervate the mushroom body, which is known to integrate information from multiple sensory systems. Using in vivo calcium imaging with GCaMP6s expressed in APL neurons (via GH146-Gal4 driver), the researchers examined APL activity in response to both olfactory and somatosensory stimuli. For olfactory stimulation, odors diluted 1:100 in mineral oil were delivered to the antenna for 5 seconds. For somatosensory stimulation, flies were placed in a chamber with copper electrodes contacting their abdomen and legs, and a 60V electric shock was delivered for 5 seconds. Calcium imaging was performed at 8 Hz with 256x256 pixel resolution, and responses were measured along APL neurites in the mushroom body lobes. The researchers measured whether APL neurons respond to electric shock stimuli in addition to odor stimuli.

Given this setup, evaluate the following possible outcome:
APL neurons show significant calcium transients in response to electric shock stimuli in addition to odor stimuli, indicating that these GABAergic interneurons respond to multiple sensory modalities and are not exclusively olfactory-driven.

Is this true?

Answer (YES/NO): YES